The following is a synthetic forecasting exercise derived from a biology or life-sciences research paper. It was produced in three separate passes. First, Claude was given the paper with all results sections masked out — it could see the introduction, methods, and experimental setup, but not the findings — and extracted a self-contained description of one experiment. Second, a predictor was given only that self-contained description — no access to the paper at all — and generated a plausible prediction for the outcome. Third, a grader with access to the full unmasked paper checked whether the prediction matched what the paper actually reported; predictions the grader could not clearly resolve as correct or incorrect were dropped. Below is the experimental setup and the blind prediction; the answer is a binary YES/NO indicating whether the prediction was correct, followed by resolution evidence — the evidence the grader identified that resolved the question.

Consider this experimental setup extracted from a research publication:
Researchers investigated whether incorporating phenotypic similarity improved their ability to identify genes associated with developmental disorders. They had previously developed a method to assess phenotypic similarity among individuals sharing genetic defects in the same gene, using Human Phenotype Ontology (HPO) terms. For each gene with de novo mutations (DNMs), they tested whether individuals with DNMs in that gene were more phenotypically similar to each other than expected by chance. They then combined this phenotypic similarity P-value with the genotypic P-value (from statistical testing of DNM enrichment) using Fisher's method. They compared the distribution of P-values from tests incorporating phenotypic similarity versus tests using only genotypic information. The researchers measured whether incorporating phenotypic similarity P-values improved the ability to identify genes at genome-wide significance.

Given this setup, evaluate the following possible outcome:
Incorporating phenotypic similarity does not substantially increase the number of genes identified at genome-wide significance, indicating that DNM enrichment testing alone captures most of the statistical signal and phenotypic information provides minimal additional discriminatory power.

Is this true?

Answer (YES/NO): YES